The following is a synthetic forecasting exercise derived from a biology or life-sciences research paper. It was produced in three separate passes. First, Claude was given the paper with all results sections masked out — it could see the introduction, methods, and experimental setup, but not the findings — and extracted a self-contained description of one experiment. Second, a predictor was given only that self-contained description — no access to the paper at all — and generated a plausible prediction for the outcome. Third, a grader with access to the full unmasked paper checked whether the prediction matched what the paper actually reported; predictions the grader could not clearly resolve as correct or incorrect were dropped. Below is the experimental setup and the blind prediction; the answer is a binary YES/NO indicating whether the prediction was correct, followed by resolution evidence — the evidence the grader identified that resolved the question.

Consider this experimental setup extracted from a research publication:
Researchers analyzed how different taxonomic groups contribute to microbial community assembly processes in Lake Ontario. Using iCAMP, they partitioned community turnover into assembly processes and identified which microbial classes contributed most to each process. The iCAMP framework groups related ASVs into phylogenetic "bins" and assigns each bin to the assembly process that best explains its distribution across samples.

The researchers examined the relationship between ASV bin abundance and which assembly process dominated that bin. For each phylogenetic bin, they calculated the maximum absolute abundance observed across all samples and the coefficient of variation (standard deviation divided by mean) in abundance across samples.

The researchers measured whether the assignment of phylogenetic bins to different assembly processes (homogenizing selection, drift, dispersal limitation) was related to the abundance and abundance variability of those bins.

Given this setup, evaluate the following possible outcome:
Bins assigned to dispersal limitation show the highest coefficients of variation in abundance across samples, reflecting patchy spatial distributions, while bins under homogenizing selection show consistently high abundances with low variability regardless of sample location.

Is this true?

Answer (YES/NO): YES